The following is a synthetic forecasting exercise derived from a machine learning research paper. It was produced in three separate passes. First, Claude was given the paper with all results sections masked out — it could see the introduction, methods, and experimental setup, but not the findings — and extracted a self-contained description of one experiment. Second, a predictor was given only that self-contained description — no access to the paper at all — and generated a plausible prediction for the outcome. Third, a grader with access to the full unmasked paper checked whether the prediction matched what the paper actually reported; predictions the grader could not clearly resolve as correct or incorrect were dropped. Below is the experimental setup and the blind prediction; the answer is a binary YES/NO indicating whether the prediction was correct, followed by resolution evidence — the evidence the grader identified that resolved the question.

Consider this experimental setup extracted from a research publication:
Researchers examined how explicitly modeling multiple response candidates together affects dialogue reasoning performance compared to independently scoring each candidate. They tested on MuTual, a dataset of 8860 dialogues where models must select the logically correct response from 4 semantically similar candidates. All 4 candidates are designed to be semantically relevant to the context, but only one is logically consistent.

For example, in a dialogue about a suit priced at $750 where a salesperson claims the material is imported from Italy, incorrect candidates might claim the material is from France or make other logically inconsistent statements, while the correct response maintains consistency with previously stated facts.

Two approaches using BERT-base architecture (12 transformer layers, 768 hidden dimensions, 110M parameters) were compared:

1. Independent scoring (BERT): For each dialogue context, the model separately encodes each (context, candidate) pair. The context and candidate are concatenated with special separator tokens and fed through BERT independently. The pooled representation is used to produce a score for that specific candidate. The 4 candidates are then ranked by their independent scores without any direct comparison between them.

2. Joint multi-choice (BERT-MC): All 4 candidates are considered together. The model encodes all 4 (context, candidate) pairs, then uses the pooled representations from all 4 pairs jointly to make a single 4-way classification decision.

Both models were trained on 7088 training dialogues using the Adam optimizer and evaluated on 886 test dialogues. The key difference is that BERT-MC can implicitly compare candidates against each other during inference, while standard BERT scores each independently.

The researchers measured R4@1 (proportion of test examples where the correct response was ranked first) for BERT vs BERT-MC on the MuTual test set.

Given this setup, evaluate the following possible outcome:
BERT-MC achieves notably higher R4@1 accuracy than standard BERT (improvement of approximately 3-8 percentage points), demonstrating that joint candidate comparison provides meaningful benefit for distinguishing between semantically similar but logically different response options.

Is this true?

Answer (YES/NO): NO